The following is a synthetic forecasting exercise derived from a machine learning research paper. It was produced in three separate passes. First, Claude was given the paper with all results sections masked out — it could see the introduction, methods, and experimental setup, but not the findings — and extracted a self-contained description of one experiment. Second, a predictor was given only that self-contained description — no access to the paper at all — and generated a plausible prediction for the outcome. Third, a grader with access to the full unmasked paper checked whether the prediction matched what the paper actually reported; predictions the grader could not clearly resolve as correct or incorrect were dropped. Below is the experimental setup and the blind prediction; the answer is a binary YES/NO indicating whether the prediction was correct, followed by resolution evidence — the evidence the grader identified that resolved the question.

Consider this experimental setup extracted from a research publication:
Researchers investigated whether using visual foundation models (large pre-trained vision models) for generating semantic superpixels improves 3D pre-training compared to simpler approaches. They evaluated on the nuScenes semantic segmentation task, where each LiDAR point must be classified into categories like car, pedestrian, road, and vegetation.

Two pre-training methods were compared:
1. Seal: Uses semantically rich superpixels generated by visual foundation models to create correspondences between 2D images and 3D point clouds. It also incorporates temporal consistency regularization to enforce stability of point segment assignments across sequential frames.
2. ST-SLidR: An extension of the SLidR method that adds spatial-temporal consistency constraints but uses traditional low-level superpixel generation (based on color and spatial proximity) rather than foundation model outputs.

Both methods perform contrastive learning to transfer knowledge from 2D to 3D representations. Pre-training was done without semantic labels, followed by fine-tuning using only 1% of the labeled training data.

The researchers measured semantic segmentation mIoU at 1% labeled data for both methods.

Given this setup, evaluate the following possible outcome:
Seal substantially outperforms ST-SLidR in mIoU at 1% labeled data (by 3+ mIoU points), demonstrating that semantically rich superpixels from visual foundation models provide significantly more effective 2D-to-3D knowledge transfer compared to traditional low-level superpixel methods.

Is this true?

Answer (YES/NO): YES